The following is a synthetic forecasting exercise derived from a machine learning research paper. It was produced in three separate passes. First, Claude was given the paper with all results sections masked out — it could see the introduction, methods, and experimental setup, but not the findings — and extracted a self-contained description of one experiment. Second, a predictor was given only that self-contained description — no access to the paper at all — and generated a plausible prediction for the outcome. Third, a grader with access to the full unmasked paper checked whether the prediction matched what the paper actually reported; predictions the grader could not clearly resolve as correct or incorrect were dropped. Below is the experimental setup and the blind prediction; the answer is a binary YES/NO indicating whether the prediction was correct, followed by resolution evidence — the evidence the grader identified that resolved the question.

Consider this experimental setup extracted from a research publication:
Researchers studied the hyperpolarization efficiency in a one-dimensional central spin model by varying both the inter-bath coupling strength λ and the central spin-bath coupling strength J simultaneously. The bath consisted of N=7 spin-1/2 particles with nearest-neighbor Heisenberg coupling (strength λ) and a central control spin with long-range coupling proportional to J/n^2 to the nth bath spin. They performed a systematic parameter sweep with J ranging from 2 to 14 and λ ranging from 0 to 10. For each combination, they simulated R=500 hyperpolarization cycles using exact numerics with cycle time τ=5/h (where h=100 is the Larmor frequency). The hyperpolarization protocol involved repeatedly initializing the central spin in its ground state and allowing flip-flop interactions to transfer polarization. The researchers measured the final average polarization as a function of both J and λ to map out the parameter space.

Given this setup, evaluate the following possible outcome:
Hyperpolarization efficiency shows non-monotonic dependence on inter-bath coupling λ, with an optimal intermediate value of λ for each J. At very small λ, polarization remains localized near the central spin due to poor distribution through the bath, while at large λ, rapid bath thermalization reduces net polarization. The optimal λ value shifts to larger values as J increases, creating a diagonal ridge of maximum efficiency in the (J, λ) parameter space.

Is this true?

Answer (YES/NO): NO